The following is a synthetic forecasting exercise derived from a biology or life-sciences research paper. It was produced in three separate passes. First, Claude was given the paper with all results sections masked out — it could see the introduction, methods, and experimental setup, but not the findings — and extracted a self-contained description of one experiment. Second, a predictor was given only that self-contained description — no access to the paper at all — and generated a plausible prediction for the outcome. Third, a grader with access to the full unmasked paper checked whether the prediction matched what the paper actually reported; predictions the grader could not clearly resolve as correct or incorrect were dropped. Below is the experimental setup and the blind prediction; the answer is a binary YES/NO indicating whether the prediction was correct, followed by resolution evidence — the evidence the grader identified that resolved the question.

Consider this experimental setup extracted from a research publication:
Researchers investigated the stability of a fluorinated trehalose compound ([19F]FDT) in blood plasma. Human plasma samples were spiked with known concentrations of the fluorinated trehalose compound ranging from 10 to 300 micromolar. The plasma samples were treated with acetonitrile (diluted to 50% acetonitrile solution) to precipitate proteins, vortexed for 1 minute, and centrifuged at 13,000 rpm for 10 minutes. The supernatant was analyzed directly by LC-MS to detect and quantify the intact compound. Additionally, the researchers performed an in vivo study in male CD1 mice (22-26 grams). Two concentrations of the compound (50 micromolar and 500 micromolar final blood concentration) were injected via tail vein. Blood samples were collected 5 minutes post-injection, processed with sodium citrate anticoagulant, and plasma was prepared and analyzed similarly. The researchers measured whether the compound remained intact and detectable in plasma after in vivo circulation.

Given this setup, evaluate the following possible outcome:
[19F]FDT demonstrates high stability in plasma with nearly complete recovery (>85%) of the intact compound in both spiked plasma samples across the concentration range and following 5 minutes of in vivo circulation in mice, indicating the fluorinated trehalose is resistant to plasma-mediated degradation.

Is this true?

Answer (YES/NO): YES